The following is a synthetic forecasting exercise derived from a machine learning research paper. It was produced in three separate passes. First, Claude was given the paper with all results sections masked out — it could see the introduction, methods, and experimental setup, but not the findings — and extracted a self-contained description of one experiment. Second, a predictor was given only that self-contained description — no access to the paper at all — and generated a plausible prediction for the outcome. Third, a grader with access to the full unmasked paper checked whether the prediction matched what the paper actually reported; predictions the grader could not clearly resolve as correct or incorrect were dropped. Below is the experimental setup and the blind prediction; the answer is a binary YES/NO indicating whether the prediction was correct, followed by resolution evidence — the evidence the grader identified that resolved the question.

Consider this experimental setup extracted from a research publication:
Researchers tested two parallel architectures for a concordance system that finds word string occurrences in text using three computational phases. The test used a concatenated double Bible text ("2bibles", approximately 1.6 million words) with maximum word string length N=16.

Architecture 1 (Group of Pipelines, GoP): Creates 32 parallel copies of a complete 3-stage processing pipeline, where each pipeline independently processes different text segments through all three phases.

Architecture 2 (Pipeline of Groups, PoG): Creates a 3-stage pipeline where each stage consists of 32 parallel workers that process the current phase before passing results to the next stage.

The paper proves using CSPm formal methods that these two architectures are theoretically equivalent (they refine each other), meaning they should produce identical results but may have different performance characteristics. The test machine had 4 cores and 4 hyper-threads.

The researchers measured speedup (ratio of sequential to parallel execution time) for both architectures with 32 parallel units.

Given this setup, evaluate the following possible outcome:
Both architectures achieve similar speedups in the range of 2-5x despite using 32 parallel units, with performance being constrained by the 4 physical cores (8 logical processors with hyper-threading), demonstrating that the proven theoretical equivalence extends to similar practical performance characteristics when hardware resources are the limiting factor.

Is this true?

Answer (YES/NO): NO